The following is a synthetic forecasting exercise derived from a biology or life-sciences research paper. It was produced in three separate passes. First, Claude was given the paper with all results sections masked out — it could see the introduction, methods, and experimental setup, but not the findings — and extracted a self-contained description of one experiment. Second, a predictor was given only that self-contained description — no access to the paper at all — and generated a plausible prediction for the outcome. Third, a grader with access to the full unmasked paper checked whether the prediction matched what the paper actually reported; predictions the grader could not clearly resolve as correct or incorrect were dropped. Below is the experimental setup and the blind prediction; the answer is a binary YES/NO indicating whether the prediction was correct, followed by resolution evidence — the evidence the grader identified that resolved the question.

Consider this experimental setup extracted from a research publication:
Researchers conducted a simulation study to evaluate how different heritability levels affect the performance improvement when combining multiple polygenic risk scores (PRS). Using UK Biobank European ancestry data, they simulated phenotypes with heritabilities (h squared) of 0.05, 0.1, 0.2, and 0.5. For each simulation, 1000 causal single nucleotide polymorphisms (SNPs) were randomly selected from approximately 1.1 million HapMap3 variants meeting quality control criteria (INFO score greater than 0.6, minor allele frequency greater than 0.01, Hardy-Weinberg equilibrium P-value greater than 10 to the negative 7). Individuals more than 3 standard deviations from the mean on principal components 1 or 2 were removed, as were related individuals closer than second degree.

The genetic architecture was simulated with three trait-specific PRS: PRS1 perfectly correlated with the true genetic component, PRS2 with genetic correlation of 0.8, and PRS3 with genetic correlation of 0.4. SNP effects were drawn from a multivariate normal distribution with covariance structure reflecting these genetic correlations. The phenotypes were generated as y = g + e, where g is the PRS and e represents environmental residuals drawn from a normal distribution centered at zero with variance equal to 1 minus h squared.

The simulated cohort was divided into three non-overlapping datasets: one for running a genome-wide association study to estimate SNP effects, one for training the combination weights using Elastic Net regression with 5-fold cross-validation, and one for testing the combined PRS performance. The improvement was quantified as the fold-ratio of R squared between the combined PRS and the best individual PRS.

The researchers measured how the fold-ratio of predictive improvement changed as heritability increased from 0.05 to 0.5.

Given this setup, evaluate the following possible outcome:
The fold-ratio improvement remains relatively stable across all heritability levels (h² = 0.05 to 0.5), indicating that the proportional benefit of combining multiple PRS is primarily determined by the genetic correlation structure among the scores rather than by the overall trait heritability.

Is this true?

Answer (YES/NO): NO